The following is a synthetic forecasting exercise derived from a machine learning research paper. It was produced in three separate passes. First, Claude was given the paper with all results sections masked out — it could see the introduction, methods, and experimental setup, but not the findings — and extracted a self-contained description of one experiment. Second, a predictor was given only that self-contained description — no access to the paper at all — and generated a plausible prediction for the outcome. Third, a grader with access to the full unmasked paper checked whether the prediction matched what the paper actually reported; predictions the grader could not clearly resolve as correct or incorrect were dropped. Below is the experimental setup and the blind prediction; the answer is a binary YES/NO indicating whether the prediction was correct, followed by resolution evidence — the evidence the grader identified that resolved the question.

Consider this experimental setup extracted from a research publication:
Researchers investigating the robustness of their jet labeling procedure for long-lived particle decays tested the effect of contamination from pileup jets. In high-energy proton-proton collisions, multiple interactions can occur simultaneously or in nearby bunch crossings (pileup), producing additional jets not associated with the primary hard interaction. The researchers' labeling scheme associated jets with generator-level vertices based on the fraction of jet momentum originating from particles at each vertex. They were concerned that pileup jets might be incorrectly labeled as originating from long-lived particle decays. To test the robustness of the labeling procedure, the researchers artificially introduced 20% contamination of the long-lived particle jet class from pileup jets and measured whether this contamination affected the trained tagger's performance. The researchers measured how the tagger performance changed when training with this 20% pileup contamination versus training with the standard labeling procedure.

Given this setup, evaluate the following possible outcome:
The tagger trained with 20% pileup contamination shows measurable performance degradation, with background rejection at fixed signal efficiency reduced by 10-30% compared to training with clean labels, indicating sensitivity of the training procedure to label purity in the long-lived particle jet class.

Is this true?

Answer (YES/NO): NO